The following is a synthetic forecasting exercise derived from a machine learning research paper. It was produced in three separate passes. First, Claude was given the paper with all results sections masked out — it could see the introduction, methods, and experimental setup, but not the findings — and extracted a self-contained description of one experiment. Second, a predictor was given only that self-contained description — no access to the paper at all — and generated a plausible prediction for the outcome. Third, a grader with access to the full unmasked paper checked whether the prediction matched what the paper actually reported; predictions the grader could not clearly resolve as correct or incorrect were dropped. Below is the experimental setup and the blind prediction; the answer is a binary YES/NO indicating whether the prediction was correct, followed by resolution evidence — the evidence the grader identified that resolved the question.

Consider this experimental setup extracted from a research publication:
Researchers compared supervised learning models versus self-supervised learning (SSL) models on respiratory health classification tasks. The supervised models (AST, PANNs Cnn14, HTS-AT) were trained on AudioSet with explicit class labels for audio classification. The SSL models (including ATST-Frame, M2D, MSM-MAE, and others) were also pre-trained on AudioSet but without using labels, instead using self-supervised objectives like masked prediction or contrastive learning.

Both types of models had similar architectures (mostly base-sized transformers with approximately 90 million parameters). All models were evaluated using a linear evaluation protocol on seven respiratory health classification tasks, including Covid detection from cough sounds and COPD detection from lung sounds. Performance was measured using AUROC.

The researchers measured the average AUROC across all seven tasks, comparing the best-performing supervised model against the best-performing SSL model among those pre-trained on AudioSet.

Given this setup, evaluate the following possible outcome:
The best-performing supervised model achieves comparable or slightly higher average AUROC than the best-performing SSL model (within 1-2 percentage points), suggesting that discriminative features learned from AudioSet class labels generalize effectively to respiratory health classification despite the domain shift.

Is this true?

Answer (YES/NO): NO